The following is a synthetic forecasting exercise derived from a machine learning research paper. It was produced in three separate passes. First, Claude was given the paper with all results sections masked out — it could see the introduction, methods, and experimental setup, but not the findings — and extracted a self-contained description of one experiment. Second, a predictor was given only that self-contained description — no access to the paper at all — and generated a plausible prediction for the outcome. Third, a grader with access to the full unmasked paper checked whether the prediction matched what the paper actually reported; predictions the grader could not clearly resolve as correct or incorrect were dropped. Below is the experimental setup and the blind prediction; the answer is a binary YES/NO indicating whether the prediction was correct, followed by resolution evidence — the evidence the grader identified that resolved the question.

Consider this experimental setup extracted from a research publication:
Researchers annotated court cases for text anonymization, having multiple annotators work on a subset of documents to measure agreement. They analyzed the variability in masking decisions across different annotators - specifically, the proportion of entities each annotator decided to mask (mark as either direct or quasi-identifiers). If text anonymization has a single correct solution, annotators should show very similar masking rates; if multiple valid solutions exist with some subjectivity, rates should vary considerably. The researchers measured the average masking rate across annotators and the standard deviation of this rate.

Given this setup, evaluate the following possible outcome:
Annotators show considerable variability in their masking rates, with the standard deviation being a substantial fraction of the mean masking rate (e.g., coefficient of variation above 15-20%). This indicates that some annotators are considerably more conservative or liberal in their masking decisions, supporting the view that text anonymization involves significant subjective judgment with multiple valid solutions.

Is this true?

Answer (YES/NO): NO